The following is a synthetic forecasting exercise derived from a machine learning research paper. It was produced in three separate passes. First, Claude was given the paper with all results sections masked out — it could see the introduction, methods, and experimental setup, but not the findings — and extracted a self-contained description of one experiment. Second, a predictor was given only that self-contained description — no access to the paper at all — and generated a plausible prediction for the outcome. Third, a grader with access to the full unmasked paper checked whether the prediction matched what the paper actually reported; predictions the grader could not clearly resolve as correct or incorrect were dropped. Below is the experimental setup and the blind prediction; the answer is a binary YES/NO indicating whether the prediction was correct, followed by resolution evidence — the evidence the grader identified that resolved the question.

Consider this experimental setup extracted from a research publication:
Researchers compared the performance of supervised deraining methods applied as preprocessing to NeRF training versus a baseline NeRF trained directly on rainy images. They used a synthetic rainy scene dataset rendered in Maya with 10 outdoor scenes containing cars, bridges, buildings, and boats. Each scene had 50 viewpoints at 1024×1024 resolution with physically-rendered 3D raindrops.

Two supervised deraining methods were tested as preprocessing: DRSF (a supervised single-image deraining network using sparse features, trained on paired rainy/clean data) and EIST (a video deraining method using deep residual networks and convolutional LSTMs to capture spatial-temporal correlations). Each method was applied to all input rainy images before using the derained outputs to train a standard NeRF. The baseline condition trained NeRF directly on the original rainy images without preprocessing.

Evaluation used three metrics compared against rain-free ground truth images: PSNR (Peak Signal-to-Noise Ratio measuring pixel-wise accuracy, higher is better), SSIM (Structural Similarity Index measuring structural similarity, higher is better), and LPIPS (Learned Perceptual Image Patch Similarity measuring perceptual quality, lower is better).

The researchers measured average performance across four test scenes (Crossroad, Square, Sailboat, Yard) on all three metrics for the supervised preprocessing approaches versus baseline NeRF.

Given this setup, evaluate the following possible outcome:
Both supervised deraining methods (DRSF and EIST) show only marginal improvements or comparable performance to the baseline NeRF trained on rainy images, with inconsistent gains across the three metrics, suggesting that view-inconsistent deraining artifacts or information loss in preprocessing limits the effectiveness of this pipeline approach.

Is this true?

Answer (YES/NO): YES